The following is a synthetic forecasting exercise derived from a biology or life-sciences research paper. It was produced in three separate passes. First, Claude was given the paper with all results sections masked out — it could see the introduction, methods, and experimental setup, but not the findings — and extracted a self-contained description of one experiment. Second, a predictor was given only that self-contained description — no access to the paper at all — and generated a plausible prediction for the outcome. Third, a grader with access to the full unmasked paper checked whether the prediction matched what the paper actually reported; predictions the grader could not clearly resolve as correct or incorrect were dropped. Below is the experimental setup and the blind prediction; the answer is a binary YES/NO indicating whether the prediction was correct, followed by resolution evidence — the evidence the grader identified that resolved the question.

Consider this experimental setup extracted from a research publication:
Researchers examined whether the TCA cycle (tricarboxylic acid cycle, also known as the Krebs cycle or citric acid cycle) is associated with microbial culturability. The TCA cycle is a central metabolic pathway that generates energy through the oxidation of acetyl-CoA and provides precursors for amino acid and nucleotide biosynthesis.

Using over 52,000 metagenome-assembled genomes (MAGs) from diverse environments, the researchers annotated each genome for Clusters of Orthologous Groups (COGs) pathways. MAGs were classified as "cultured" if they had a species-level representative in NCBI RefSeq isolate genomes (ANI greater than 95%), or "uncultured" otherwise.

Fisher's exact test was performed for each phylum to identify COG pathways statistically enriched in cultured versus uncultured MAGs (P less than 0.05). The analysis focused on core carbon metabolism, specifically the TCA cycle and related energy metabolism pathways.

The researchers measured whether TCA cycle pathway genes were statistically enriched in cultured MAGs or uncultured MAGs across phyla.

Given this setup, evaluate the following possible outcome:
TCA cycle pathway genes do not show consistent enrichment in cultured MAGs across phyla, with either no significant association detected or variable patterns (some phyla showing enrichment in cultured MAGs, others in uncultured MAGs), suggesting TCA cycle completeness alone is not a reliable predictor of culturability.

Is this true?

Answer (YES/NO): NO